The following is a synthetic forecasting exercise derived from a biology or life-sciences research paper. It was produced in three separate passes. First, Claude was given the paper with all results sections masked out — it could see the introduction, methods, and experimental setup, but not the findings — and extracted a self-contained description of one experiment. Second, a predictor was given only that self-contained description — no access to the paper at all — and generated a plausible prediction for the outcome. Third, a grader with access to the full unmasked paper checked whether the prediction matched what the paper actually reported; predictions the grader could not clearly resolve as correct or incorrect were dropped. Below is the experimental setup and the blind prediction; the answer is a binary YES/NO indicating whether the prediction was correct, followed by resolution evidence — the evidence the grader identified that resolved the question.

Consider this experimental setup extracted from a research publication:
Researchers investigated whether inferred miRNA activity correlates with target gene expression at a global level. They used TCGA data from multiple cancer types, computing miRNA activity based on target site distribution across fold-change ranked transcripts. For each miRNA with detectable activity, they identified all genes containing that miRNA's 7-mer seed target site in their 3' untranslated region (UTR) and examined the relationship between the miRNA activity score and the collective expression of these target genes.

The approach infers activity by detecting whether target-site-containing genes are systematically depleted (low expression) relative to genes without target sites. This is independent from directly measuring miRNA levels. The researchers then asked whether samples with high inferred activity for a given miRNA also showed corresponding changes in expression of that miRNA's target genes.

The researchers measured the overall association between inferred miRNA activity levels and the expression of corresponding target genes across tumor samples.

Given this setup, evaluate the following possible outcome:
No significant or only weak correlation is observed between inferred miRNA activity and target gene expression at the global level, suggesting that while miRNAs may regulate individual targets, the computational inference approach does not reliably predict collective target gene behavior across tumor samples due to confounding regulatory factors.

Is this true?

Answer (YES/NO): NO